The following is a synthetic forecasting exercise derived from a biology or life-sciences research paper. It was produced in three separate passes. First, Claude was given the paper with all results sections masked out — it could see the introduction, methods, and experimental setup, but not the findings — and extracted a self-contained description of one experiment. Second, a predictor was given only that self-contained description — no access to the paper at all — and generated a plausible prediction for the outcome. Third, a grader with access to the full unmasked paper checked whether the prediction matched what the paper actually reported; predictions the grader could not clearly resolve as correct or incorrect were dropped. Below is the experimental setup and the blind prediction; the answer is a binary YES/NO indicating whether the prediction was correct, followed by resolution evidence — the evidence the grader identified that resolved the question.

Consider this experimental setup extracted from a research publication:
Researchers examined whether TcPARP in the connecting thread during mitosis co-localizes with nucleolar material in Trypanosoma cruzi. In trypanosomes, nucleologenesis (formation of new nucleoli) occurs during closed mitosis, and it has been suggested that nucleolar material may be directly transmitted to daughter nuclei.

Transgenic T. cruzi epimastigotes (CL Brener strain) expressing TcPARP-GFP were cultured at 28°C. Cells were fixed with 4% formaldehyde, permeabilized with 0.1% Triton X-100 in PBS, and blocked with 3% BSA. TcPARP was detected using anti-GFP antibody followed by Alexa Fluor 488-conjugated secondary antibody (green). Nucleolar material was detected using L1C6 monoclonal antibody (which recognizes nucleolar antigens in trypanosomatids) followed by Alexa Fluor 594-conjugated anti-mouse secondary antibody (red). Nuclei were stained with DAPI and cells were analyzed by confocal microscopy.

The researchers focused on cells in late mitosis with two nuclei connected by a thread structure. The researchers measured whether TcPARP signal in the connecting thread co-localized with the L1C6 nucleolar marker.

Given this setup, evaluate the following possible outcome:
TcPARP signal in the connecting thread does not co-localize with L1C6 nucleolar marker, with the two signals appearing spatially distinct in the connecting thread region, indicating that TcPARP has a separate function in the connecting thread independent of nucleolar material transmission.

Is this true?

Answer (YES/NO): NO